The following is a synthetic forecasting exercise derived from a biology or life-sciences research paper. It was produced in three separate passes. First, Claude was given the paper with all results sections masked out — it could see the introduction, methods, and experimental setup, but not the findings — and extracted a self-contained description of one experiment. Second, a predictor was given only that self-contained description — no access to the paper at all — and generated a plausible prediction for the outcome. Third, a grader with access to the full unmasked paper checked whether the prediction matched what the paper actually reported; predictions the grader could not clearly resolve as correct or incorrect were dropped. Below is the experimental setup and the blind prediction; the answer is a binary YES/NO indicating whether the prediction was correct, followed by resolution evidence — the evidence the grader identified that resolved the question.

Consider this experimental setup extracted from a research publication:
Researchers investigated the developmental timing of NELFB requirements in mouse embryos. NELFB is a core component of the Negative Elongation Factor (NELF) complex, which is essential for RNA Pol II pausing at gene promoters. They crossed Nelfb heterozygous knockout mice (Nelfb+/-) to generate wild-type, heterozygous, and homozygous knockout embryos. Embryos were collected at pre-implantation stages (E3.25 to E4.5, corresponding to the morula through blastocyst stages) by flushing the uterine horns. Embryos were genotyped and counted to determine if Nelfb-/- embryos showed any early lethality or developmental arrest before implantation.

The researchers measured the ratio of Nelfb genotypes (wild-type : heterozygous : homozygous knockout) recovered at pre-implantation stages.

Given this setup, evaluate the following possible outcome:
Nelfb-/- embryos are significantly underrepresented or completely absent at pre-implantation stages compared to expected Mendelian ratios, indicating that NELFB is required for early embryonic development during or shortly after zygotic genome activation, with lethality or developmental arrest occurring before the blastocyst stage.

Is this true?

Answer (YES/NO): NO